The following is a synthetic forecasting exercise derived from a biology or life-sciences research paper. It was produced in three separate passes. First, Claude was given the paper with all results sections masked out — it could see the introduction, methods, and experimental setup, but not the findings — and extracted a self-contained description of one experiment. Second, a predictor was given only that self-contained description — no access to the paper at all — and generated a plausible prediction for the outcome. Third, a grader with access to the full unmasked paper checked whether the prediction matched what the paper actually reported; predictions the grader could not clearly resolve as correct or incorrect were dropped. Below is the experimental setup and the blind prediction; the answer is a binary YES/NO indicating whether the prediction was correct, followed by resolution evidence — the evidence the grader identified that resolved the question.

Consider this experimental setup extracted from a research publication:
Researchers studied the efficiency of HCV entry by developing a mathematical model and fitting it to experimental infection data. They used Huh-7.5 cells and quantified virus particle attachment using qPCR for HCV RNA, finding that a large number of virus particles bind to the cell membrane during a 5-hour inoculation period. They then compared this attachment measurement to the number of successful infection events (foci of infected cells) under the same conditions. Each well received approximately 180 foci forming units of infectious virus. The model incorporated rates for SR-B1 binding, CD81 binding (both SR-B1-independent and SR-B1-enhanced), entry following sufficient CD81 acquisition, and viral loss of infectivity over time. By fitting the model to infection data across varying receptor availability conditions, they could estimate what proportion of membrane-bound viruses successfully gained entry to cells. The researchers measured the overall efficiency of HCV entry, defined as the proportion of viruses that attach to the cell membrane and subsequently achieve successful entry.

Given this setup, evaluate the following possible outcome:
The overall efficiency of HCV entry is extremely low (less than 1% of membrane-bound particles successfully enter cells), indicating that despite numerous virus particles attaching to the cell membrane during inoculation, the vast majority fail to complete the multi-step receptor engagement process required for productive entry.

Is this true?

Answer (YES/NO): NO